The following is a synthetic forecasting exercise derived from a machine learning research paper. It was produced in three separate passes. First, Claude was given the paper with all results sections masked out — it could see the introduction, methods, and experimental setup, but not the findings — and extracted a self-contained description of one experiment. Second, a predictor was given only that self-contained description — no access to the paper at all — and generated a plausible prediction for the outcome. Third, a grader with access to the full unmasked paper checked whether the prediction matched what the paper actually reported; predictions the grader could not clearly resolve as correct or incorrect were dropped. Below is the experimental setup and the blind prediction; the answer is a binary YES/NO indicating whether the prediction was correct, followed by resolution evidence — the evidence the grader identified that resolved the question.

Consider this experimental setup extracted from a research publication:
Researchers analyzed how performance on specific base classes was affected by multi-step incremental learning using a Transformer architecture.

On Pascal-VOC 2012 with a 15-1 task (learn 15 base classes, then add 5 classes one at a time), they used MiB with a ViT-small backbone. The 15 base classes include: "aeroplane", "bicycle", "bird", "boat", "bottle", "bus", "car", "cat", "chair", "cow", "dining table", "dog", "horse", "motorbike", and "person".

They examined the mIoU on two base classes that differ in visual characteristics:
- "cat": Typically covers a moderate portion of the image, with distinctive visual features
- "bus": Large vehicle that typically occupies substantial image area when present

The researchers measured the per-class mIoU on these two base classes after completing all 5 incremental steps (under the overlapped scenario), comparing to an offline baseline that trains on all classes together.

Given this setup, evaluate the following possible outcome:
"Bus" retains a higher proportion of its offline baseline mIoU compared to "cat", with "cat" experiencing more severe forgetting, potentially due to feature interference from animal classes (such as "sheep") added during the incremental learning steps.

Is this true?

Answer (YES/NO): NO